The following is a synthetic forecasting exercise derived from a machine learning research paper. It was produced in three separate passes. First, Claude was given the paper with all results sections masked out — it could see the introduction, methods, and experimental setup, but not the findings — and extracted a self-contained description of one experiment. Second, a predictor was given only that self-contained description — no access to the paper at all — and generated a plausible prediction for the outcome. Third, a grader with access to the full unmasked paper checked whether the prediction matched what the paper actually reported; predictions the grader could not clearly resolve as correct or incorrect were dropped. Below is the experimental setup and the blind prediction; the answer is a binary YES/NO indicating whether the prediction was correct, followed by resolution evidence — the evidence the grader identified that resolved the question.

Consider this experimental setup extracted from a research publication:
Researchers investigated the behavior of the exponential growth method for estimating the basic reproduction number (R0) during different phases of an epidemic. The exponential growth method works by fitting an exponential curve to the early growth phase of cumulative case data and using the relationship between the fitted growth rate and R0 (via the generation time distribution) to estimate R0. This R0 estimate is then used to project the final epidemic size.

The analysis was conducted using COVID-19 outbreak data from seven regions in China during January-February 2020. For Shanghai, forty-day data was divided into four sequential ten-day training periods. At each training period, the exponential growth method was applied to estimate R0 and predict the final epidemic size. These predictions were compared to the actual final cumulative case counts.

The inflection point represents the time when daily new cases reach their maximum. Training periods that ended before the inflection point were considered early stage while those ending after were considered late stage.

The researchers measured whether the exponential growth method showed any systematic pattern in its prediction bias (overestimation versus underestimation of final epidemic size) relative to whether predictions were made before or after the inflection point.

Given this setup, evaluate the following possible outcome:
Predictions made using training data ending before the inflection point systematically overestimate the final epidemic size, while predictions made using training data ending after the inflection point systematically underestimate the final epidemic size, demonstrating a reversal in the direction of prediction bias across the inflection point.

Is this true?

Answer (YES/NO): NO